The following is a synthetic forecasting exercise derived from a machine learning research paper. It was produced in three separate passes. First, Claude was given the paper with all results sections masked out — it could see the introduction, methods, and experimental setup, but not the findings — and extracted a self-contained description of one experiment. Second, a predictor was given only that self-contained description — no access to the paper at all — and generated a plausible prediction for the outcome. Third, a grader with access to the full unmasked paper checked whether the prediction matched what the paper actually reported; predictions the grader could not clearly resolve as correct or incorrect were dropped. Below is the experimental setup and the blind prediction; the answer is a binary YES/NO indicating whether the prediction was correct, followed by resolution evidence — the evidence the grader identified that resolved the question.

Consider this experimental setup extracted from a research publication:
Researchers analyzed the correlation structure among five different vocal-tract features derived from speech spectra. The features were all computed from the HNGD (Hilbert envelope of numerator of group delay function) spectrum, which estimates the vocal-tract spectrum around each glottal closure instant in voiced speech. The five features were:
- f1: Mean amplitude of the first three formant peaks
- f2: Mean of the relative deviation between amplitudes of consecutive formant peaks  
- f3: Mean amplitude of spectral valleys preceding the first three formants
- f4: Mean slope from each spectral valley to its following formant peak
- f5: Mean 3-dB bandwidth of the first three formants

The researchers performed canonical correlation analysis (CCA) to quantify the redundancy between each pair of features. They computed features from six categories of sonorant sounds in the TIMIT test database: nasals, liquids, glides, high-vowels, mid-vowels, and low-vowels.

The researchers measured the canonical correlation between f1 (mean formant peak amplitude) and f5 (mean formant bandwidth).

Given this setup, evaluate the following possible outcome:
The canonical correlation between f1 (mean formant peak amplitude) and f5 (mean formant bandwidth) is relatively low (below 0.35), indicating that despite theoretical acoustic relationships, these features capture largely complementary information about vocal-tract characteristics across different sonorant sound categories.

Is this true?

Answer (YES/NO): NO